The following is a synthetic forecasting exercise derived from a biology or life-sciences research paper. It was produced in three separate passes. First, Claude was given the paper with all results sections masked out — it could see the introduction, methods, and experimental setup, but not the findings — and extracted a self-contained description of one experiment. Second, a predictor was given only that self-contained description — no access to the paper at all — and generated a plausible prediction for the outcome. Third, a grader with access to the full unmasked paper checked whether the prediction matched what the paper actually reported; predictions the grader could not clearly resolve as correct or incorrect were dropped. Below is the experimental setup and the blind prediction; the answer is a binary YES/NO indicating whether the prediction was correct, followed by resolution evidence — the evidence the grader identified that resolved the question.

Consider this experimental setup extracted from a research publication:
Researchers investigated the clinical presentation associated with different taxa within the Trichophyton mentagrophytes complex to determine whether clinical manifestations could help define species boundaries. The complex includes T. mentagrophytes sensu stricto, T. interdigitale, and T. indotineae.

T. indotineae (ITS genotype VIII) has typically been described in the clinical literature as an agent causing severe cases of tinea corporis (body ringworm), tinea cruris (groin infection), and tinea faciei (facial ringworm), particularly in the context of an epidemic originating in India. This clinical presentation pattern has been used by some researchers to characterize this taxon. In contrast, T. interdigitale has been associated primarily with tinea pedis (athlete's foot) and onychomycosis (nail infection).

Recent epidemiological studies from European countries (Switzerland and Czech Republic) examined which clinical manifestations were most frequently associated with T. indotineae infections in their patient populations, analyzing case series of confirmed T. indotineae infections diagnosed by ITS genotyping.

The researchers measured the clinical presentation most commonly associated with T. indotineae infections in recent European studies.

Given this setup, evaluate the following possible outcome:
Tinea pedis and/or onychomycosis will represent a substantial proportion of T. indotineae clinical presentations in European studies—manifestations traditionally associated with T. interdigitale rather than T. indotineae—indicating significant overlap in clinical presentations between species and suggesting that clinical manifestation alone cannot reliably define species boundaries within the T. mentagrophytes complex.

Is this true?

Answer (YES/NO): YES